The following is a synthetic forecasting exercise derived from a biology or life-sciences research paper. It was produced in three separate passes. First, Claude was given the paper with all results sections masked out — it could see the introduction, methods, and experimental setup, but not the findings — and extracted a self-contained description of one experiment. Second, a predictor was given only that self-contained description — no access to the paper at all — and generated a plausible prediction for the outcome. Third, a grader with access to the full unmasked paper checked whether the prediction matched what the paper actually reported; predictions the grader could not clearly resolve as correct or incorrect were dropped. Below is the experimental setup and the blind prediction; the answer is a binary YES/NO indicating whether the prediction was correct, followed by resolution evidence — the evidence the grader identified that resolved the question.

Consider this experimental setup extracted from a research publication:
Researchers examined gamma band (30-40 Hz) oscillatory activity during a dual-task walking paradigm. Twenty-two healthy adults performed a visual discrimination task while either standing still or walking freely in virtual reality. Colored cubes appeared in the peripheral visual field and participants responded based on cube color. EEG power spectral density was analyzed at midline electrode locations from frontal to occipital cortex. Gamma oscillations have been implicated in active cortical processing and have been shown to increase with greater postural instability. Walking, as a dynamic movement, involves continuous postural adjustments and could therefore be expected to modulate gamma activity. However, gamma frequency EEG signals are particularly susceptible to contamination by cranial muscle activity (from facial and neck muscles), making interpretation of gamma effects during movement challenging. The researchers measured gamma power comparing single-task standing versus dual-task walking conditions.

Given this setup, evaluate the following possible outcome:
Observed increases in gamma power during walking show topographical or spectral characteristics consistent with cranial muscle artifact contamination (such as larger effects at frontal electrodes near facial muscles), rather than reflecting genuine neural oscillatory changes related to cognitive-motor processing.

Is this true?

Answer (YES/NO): NO